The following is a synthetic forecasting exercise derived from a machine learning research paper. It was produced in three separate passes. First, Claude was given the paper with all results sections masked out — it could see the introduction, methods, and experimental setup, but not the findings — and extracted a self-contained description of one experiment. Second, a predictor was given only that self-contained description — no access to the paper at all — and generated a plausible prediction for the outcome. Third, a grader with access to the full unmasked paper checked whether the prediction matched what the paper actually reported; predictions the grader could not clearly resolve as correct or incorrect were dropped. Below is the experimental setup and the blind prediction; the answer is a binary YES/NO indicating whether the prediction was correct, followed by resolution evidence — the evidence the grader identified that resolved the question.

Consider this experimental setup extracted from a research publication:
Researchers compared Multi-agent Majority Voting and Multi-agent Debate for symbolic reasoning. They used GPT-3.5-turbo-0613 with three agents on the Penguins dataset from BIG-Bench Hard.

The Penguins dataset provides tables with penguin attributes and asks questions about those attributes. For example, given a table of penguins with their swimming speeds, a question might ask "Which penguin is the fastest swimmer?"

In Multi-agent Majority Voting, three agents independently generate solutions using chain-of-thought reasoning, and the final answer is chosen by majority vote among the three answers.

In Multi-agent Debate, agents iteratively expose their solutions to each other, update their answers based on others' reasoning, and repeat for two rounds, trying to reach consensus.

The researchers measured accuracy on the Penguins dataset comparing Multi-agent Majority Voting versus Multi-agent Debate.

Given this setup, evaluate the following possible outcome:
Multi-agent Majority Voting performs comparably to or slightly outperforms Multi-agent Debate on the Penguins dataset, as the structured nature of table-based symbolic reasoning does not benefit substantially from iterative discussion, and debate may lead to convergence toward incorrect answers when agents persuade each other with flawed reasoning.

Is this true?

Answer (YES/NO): NO